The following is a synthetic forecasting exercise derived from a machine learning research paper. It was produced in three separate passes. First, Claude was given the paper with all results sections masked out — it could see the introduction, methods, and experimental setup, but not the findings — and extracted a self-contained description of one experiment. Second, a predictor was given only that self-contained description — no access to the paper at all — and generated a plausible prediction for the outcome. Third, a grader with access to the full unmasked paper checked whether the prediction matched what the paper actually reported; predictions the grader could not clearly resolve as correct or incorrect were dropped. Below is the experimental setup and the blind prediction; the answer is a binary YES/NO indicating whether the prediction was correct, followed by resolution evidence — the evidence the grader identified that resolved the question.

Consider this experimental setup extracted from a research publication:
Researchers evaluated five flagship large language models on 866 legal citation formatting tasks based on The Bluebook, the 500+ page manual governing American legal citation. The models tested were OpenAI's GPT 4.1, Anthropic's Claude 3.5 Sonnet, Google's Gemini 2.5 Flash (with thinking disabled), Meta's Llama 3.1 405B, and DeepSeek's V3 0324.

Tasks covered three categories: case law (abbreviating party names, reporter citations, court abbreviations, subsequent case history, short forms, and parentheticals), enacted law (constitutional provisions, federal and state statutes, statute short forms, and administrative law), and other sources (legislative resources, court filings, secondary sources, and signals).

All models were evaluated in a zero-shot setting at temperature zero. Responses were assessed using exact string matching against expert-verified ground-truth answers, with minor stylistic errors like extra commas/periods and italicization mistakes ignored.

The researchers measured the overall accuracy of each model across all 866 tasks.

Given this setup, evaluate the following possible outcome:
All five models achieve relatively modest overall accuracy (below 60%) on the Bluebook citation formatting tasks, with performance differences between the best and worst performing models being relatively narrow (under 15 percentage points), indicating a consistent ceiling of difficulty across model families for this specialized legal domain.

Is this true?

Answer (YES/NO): NO